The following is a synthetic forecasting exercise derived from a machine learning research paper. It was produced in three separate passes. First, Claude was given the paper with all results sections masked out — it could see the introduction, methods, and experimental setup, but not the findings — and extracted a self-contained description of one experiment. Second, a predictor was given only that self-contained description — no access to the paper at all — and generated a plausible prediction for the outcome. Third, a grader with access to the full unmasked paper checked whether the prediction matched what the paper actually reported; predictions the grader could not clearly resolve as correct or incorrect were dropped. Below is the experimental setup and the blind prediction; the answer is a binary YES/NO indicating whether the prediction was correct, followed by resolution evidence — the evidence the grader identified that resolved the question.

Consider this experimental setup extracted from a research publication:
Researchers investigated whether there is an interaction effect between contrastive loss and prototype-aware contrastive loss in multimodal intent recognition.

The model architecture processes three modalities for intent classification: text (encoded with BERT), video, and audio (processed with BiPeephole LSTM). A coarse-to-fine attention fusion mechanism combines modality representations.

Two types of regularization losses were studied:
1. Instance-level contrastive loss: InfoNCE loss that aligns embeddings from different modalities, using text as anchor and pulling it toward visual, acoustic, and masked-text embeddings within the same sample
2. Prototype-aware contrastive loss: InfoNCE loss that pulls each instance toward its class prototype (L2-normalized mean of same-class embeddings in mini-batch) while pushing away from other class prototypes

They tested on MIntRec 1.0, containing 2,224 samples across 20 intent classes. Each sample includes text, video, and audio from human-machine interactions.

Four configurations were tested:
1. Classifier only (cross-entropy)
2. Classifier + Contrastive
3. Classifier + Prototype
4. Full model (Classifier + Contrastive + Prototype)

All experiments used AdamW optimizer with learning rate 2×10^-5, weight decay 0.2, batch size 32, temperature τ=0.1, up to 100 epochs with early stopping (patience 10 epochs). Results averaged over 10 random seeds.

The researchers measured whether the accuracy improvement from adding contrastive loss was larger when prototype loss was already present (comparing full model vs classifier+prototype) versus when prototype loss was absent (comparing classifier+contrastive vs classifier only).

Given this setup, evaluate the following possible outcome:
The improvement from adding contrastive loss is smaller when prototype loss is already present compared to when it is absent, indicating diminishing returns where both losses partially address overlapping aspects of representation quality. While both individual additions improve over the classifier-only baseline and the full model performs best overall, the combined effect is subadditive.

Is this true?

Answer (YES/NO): NO